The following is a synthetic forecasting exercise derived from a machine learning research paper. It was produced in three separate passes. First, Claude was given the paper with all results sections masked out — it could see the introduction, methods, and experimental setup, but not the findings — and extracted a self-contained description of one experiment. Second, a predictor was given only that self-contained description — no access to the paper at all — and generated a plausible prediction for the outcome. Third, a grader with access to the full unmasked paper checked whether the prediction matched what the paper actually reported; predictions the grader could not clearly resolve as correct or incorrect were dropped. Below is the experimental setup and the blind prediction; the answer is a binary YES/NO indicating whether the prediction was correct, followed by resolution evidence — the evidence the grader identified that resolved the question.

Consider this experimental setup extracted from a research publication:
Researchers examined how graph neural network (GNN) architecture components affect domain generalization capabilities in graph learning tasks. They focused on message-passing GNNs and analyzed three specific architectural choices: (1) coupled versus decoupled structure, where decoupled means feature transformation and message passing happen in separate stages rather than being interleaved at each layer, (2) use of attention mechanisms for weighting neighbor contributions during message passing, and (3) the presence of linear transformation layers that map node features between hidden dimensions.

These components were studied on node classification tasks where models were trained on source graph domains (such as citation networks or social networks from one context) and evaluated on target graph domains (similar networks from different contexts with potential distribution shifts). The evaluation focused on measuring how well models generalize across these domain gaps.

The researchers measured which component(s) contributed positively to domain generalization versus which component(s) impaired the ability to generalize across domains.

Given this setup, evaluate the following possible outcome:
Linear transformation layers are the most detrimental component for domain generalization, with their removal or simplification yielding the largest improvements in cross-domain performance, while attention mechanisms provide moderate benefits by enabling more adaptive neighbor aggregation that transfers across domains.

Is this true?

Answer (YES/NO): NO